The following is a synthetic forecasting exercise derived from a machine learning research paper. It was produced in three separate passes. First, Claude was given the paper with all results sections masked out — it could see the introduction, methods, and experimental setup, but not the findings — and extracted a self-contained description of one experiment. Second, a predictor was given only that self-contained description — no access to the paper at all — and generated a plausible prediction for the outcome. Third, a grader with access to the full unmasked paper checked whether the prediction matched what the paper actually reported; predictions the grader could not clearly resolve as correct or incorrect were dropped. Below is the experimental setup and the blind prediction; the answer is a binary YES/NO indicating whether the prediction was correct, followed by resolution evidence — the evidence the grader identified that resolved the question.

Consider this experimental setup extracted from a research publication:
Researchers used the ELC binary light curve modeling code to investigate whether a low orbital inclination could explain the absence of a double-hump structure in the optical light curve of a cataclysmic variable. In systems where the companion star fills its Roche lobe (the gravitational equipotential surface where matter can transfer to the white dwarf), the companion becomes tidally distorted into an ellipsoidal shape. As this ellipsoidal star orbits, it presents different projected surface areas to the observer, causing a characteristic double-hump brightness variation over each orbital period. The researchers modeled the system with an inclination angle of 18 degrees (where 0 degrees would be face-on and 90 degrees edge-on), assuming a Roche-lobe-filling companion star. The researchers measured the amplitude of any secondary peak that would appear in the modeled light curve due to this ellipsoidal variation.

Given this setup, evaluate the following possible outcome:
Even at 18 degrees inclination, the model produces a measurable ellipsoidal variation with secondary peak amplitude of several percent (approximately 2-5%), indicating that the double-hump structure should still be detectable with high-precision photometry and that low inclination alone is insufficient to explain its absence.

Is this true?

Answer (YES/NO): NO